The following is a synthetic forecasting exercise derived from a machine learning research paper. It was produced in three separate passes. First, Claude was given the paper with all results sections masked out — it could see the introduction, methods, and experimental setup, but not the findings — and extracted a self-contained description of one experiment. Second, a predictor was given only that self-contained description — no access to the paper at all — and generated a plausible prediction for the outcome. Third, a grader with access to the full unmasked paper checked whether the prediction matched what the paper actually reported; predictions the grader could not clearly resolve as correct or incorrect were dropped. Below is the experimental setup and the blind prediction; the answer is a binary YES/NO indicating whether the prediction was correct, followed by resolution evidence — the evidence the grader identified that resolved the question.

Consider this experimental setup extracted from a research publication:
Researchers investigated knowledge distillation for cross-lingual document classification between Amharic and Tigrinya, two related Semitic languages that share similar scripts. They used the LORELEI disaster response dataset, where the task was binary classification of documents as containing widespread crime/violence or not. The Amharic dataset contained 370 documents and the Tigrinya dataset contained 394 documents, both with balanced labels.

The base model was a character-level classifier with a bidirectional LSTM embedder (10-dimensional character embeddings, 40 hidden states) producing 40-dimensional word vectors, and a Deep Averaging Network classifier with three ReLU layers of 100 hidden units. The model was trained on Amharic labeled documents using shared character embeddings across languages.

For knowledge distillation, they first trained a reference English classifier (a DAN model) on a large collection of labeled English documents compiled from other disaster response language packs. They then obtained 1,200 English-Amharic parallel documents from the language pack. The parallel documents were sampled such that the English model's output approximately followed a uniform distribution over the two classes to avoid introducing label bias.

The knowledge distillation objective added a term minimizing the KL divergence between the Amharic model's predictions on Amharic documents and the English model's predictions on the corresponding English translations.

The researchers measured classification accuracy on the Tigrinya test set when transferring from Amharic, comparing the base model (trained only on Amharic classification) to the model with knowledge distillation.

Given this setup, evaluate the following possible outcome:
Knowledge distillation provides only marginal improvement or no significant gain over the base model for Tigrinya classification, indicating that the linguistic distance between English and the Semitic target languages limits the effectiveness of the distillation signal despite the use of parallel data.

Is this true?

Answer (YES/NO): NO